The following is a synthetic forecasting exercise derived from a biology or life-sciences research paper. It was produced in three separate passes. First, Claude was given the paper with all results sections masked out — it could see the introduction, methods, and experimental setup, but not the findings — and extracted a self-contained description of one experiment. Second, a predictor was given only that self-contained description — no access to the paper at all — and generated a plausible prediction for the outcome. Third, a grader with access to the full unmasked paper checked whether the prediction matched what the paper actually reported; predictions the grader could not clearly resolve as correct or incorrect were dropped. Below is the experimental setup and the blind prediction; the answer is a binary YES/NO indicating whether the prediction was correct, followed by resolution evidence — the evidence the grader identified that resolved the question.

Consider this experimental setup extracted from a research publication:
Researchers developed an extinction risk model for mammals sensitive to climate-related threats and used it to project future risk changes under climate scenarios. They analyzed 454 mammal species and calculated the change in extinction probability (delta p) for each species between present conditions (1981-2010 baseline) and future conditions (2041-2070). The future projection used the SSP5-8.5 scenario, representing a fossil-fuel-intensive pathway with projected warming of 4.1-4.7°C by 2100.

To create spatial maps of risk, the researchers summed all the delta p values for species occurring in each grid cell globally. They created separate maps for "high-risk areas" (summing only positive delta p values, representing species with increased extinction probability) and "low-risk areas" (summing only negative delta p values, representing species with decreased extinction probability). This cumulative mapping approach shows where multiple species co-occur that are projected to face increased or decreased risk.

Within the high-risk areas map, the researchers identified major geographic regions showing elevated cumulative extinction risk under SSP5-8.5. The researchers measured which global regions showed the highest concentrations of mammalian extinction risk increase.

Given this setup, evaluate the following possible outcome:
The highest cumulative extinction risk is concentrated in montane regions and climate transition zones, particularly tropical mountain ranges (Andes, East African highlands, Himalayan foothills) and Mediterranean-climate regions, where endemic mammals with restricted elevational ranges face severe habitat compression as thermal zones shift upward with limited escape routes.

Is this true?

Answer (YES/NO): NO